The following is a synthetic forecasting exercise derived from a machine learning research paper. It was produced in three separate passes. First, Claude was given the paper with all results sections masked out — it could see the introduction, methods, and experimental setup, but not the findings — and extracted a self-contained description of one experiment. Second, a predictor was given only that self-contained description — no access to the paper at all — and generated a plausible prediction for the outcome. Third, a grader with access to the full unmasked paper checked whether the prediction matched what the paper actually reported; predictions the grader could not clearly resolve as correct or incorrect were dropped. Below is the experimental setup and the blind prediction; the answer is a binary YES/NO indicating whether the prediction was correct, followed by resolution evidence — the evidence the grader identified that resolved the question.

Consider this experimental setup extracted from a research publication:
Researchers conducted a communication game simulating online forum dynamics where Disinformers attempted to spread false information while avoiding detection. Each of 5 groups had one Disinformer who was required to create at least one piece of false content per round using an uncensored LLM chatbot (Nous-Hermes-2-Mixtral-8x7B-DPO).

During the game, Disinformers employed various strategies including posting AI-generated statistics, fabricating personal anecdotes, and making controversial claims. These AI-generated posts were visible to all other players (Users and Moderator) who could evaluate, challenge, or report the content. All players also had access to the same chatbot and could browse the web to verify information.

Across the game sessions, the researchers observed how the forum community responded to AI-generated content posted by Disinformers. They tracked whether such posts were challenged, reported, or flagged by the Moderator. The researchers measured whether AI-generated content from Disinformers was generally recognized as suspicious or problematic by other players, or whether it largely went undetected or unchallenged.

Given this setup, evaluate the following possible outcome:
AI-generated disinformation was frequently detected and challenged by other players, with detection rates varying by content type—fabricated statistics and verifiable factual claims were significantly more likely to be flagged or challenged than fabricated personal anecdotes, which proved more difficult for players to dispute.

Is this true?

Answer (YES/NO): NO